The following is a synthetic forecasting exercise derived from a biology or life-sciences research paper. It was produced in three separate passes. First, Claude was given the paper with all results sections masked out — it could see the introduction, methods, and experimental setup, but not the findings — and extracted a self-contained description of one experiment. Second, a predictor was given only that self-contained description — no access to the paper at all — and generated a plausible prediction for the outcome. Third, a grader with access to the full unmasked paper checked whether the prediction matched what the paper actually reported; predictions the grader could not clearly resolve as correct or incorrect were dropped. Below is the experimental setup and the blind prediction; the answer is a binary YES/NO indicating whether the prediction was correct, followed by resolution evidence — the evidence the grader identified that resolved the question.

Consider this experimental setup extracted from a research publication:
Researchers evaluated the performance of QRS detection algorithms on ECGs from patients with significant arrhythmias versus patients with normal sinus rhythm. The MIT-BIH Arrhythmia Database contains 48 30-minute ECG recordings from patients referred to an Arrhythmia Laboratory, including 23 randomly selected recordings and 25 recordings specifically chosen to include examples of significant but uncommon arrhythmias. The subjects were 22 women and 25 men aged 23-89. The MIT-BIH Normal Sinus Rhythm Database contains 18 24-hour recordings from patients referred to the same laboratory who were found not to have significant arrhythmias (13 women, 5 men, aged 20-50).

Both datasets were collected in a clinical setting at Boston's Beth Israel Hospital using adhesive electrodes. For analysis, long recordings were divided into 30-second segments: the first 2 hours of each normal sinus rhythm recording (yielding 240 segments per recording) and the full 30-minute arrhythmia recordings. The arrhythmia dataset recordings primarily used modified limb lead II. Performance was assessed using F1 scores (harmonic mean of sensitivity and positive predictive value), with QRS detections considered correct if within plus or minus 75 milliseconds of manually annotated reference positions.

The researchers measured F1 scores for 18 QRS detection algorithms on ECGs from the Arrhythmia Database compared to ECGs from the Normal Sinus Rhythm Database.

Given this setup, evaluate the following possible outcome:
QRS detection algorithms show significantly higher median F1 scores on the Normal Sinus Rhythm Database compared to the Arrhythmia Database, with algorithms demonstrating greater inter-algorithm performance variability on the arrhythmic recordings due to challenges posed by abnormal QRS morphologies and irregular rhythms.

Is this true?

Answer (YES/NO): NO